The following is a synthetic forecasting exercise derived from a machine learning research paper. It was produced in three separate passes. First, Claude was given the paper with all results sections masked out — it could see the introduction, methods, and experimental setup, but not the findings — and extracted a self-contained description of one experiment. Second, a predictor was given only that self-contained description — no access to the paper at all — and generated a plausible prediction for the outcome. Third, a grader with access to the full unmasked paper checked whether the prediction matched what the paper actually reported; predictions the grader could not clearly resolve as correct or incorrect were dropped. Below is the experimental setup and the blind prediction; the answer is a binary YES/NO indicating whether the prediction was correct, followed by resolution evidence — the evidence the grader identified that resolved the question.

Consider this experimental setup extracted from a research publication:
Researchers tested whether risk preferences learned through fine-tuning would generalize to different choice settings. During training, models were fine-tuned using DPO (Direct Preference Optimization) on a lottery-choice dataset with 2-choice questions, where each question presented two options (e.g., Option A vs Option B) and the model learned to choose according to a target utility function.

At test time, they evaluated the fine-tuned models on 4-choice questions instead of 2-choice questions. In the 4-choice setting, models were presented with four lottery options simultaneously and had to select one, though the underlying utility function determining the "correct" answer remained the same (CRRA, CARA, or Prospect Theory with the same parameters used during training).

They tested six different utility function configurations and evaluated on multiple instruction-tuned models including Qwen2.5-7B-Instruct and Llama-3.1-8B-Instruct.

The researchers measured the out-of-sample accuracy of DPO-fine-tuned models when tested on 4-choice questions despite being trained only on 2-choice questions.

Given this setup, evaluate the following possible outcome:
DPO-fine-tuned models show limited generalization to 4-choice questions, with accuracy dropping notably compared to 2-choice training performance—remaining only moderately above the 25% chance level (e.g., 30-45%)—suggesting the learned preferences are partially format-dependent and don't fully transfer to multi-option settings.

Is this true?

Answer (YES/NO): NO